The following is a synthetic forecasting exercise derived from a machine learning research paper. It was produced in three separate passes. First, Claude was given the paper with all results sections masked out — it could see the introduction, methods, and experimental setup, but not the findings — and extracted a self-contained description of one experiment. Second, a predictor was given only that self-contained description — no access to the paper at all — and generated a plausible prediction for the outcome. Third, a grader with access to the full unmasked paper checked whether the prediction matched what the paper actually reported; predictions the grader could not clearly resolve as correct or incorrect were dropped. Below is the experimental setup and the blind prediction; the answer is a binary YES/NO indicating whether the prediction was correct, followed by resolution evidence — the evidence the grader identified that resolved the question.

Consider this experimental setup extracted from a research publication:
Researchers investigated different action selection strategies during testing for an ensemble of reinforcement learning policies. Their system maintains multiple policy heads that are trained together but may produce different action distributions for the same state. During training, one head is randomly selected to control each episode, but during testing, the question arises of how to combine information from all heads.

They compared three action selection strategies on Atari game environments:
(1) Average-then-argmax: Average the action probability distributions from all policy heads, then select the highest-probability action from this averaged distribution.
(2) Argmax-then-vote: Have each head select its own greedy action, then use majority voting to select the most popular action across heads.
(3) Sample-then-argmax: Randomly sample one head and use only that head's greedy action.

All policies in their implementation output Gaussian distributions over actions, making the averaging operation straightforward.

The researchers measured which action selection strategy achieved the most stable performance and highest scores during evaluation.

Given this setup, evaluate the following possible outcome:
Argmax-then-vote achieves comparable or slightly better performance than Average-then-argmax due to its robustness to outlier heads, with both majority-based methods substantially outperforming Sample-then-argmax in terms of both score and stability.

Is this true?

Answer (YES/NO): NO